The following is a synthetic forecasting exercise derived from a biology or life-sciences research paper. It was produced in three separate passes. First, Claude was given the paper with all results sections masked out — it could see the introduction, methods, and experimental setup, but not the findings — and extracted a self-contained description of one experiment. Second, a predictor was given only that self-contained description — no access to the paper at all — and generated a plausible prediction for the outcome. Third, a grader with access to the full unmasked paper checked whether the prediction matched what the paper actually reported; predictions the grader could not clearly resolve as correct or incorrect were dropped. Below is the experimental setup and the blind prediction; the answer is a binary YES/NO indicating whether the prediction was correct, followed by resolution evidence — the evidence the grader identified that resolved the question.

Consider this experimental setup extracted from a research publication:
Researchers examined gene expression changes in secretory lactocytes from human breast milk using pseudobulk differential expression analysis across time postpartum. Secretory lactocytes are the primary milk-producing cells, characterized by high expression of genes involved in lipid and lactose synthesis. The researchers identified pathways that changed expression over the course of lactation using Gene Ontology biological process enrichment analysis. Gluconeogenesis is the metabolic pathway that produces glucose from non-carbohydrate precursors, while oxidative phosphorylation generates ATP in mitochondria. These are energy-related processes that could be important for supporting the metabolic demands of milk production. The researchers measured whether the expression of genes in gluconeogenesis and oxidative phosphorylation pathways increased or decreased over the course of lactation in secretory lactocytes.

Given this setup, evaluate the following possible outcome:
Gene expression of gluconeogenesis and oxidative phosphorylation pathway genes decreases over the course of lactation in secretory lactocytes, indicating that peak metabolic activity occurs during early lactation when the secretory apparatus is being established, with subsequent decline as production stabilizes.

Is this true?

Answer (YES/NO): YES